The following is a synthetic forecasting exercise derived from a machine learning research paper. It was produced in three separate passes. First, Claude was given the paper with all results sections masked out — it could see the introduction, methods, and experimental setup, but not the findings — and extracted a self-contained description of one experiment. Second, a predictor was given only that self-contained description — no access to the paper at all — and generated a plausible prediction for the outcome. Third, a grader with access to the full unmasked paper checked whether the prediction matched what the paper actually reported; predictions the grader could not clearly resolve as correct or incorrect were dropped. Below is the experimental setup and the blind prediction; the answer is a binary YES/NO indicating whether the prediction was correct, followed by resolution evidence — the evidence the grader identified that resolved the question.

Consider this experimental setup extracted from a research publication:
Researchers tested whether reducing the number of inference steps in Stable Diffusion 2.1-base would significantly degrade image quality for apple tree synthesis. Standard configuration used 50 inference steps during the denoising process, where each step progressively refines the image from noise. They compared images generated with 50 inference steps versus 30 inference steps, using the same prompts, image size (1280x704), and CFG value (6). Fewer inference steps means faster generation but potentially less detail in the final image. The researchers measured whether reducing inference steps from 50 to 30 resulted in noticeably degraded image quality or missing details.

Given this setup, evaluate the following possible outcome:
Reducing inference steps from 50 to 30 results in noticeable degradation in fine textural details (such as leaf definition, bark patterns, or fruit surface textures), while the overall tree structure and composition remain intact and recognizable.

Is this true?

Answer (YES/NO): NO